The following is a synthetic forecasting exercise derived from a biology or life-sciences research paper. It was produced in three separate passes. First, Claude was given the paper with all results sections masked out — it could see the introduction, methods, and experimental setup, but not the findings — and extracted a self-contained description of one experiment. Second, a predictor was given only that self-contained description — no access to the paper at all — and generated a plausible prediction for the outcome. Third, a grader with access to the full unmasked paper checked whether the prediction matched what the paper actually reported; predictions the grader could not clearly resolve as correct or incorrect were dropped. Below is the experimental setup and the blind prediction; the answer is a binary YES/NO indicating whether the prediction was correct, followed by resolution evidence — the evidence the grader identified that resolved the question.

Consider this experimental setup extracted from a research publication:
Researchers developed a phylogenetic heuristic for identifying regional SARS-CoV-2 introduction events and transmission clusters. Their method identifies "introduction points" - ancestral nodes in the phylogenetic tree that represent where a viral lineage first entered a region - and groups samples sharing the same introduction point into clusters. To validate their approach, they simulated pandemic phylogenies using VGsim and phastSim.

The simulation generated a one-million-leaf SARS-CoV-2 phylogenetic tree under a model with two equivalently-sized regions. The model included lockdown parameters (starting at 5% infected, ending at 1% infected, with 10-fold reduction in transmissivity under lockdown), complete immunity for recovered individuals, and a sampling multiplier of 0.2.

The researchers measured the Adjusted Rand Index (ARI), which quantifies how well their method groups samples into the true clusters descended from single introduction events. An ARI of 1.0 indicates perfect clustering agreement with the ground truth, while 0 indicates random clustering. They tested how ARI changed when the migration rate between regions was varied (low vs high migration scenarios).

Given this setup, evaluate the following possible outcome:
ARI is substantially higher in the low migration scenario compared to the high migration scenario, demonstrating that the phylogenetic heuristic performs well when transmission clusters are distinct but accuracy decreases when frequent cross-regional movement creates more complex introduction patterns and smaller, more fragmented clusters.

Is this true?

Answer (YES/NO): YES